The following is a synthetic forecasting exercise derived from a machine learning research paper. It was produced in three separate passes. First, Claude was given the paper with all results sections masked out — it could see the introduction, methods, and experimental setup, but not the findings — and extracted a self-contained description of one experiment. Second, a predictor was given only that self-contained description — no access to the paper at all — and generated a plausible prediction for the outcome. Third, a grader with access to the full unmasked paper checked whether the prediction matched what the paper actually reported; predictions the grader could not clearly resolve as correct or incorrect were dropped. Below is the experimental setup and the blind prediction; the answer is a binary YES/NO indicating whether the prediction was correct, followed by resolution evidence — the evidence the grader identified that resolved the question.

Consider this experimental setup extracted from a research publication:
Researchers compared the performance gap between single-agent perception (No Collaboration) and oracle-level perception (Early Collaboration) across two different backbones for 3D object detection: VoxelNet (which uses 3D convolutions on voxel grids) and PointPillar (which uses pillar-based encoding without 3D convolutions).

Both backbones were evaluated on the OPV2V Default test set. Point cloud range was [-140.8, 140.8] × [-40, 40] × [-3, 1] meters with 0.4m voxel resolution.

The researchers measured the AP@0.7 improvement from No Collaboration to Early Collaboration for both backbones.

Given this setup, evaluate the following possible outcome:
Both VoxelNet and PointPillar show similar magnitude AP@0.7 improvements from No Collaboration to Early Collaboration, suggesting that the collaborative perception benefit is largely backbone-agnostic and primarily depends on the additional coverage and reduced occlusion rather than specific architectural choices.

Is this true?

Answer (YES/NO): NO